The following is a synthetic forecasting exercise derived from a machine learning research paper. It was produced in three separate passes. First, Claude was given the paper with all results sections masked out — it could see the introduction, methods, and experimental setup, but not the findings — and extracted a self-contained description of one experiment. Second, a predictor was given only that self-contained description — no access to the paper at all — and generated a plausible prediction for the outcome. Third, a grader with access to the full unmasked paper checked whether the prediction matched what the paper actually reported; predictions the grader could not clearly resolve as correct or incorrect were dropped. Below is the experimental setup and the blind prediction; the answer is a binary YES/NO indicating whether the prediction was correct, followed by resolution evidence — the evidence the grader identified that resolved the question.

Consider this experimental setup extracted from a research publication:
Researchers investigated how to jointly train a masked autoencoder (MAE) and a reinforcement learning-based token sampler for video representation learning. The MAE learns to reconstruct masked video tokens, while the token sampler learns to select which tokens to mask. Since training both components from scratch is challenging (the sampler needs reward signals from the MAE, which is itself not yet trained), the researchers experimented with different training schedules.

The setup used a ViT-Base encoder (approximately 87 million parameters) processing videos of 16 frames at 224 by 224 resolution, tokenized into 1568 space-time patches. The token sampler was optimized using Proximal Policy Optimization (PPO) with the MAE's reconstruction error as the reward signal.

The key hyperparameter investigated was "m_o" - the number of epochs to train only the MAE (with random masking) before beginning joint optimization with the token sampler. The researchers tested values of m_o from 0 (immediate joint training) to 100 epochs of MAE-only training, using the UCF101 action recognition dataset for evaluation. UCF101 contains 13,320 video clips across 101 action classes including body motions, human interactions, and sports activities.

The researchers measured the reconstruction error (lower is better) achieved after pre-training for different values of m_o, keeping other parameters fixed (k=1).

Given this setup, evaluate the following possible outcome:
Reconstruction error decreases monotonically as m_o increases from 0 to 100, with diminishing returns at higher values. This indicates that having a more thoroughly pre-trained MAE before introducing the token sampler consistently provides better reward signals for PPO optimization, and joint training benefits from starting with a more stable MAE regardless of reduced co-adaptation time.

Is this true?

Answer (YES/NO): NO